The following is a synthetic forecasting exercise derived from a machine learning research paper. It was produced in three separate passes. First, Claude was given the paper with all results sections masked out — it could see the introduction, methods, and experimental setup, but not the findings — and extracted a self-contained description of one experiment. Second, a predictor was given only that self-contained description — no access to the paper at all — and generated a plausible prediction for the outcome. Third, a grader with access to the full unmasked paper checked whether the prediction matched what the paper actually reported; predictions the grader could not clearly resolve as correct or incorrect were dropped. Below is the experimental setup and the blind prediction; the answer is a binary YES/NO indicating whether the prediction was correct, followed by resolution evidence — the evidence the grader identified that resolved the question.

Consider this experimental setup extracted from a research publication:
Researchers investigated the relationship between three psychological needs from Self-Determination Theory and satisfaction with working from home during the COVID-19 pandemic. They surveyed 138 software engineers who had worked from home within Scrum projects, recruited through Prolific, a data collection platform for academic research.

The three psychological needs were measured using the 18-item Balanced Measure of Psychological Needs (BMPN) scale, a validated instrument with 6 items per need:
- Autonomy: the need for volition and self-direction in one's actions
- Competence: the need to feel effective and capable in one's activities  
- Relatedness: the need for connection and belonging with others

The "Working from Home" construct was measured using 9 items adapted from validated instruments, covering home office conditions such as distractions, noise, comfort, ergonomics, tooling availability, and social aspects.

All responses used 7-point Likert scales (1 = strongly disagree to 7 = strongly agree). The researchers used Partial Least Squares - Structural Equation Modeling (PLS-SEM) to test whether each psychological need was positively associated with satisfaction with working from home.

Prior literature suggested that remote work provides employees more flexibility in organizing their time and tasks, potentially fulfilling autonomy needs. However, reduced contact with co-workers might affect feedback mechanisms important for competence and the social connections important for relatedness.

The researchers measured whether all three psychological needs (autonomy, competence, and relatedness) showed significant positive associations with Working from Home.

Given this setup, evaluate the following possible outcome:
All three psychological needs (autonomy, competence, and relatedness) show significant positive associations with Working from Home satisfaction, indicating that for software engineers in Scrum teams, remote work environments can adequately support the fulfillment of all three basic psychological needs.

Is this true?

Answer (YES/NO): YES